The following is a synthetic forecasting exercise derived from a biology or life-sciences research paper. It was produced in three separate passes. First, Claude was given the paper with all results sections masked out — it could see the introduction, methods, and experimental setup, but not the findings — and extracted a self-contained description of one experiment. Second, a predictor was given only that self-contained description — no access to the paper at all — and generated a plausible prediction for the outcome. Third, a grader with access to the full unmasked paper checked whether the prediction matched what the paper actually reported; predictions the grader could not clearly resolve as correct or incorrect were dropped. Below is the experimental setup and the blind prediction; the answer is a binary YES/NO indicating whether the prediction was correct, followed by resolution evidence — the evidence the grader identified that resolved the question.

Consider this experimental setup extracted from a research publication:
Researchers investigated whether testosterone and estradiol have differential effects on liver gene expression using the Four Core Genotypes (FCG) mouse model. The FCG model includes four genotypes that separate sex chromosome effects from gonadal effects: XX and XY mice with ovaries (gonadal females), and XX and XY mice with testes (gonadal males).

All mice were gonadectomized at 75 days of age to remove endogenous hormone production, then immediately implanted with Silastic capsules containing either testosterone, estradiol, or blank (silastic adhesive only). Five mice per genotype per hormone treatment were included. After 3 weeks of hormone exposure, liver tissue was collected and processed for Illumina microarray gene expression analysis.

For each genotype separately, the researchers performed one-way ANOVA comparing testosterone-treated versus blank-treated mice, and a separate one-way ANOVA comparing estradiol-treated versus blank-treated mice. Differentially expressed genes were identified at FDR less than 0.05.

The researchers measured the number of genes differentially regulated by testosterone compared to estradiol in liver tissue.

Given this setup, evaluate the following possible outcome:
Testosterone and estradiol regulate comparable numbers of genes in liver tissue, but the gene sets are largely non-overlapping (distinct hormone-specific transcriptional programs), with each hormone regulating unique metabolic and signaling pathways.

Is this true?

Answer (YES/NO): NO